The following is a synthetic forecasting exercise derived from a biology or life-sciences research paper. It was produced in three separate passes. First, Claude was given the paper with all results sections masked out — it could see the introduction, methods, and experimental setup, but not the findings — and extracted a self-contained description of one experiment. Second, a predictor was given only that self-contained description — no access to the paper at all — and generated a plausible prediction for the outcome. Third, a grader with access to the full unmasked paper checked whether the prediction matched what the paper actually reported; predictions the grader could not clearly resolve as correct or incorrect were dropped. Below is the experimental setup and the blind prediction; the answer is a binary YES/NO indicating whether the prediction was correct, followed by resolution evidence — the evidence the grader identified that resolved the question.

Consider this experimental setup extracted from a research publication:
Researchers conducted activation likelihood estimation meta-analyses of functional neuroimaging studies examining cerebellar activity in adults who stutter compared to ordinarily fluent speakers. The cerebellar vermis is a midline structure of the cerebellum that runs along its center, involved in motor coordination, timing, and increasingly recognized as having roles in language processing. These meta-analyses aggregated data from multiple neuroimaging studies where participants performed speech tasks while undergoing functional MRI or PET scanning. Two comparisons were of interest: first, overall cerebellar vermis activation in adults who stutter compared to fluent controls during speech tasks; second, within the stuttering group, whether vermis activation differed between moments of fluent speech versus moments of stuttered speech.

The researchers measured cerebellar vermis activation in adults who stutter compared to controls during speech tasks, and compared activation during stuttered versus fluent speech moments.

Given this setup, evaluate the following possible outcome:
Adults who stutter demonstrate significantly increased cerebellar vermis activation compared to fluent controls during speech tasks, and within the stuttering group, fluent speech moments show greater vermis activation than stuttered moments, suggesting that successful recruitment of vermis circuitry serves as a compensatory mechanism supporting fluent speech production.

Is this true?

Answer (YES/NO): NO